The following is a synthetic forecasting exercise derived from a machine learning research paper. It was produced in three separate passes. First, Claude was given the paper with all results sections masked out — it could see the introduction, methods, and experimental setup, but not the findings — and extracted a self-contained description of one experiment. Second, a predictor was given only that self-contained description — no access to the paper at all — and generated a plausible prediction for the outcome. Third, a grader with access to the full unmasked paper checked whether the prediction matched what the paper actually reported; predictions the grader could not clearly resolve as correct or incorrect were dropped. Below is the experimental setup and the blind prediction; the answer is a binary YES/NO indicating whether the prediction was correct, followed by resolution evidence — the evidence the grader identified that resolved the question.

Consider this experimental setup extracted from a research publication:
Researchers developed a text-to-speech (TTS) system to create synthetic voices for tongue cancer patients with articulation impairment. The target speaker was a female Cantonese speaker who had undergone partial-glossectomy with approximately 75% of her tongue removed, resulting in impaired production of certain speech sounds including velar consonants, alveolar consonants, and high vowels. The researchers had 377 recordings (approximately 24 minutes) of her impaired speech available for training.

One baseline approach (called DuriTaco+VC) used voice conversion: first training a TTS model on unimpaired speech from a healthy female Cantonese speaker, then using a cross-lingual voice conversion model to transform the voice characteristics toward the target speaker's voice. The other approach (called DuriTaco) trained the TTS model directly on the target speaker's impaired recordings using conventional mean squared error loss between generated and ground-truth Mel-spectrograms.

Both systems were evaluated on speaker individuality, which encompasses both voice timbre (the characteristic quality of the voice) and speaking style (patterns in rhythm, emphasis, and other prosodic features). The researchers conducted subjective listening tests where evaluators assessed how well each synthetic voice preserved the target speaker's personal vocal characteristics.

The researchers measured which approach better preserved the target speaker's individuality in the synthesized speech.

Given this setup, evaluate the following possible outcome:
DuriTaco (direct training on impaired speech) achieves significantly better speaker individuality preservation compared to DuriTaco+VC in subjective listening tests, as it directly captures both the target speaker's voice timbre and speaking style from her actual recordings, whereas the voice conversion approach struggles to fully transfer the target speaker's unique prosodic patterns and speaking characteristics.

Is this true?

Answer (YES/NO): YES